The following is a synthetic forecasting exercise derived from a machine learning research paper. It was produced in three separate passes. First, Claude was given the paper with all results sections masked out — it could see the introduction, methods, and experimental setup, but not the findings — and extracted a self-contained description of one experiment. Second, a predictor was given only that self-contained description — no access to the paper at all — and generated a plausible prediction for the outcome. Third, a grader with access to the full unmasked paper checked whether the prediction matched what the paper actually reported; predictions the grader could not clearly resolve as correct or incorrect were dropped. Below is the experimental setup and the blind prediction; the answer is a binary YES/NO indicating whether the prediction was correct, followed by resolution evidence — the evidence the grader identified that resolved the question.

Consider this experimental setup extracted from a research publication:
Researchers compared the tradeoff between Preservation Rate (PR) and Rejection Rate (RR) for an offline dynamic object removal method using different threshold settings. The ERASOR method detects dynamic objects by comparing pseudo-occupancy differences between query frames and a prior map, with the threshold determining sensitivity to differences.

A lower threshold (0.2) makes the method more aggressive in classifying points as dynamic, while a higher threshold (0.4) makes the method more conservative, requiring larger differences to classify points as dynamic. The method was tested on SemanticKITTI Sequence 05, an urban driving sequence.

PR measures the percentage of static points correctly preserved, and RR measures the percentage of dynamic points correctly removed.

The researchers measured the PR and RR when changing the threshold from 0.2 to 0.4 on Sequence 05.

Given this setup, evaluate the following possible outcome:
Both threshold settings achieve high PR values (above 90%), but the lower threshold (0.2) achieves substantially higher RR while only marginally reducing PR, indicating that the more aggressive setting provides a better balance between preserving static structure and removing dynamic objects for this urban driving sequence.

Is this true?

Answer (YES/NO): NO